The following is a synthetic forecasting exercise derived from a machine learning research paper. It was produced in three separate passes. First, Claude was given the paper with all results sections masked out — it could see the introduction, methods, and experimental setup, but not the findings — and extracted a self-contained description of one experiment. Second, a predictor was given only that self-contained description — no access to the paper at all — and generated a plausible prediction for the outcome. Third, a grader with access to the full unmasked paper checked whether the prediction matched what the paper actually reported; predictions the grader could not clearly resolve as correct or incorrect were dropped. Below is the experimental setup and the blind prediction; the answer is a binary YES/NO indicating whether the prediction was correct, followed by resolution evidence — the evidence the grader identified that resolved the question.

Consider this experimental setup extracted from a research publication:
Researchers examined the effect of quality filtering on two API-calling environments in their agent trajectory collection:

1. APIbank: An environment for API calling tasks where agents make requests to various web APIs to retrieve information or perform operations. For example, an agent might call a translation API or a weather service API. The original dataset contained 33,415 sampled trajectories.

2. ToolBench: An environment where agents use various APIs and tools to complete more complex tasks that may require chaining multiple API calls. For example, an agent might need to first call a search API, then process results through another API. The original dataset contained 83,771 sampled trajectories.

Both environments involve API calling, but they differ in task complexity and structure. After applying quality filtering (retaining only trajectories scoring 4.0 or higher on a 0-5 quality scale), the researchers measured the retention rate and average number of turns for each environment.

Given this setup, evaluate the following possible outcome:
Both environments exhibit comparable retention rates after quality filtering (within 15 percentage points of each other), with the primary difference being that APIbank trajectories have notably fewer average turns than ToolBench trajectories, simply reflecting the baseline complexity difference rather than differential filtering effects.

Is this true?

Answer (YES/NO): NO